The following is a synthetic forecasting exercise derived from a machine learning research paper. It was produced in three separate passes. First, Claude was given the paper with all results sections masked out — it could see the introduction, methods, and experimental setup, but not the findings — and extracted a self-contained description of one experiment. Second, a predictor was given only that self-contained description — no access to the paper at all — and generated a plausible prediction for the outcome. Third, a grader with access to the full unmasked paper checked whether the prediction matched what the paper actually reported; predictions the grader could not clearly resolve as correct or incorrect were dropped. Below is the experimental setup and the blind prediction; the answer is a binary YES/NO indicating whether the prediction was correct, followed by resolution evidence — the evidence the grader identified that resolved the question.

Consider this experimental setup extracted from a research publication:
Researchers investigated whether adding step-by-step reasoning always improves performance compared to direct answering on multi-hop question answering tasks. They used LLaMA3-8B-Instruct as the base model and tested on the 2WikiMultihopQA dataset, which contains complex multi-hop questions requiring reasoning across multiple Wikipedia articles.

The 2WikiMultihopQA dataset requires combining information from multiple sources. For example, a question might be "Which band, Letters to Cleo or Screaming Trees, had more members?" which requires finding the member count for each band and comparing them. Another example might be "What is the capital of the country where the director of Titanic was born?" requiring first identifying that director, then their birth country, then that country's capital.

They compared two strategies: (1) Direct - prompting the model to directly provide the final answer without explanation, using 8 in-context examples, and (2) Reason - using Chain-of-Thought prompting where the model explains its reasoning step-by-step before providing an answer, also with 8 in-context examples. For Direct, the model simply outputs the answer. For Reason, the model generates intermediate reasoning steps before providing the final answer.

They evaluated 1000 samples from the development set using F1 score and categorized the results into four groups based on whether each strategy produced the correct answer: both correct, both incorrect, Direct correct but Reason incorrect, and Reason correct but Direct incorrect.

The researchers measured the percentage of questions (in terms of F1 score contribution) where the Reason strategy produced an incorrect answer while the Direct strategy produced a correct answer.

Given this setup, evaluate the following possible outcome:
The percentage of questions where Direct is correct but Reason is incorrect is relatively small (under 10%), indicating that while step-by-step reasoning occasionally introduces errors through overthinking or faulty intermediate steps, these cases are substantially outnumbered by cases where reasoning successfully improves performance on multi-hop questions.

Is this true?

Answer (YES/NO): NO